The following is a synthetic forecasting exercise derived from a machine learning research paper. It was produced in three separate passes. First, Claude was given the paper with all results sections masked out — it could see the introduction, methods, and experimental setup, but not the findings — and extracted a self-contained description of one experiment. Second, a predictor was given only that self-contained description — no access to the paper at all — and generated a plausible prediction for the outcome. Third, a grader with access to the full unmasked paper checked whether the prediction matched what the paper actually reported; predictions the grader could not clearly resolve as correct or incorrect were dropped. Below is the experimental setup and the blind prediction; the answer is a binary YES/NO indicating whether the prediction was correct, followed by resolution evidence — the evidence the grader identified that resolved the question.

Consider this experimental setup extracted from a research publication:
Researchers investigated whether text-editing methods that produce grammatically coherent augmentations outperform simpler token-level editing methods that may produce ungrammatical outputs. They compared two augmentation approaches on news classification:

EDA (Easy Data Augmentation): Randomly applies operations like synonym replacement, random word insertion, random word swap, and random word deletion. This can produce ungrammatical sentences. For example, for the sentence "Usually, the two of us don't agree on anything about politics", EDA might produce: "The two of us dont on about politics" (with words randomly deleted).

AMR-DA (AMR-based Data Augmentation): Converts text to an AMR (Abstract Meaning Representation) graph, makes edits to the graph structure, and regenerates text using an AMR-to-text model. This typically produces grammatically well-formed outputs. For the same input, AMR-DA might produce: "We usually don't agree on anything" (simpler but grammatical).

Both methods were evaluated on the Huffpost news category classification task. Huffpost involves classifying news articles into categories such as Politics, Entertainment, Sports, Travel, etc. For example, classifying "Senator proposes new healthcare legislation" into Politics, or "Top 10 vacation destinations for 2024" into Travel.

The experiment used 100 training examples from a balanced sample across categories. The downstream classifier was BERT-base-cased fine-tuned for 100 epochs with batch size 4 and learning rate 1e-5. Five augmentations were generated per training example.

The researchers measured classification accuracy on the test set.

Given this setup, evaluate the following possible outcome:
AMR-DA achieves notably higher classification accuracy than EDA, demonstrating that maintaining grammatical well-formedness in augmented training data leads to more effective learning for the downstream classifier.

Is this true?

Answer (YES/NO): NO